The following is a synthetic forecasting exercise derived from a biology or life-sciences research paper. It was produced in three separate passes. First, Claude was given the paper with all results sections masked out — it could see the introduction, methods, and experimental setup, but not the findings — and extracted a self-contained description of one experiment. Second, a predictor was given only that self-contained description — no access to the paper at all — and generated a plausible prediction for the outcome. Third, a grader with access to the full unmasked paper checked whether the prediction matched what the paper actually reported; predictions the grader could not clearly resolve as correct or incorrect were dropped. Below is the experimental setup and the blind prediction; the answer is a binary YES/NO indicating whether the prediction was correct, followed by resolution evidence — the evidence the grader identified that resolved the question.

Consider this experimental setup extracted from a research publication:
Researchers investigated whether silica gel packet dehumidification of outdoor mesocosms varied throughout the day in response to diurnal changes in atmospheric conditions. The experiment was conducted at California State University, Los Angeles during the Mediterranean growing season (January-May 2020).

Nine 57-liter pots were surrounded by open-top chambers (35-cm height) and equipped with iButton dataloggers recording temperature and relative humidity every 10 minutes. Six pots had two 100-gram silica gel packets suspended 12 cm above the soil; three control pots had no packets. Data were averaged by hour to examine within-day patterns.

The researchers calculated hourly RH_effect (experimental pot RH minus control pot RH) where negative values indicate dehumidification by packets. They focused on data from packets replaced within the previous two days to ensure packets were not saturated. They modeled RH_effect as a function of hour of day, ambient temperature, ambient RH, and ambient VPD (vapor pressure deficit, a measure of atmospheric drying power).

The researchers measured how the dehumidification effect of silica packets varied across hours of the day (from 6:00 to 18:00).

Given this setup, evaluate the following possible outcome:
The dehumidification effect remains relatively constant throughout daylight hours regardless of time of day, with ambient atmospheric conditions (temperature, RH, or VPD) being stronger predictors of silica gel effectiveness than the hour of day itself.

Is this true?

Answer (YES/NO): NO